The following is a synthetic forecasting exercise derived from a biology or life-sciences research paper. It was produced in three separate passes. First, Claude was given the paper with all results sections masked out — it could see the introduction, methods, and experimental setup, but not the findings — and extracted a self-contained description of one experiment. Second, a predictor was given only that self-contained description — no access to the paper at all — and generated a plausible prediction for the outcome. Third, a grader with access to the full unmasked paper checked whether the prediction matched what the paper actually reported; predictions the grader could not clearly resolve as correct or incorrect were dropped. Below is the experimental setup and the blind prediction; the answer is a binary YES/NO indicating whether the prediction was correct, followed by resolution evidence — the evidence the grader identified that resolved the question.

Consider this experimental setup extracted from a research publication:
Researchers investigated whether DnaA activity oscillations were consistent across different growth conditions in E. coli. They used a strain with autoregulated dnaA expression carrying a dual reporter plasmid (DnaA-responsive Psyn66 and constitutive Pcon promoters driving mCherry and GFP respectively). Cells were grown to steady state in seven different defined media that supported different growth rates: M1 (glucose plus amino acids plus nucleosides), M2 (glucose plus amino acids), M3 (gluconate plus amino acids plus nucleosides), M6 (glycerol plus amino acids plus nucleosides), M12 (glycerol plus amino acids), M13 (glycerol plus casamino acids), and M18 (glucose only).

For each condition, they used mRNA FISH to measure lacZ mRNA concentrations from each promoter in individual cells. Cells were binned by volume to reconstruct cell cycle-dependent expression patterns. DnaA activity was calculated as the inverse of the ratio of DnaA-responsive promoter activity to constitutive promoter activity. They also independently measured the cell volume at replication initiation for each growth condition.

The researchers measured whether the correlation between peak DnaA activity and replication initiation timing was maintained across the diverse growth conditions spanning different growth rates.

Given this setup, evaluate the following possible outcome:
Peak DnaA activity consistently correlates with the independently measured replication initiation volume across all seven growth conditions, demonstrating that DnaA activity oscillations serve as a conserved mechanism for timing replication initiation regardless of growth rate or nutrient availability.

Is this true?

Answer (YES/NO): YES